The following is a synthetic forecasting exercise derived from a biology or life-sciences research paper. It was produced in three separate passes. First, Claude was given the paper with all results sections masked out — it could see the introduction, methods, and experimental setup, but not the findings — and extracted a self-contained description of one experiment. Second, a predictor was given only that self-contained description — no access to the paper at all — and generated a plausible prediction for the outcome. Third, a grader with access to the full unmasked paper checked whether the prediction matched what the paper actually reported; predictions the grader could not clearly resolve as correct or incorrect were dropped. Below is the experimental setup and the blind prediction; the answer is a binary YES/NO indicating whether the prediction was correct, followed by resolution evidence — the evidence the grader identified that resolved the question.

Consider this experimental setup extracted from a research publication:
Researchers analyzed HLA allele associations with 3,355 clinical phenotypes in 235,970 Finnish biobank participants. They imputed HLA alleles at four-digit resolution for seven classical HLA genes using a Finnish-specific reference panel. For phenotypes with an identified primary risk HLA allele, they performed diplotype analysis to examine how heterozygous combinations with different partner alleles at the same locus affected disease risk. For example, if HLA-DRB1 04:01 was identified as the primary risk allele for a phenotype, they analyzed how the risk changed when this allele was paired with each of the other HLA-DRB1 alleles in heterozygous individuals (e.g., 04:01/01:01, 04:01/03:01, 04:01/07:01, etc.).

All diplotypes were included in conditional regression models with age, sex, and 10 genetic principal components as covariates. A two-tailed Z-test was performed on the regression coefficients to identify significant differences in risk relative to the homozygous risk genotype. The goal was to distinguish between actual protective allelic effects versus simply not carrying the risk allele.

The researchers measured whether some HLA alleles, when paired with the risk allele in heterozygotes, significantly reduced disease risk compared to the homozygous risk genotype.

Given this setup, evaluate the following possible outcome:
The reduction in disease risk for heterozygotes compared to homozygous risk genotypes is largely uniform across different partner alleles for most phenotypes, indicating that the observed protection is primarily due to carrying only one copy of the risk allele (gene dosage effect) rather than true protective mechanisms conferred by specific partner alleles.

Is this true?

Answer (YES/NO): NO